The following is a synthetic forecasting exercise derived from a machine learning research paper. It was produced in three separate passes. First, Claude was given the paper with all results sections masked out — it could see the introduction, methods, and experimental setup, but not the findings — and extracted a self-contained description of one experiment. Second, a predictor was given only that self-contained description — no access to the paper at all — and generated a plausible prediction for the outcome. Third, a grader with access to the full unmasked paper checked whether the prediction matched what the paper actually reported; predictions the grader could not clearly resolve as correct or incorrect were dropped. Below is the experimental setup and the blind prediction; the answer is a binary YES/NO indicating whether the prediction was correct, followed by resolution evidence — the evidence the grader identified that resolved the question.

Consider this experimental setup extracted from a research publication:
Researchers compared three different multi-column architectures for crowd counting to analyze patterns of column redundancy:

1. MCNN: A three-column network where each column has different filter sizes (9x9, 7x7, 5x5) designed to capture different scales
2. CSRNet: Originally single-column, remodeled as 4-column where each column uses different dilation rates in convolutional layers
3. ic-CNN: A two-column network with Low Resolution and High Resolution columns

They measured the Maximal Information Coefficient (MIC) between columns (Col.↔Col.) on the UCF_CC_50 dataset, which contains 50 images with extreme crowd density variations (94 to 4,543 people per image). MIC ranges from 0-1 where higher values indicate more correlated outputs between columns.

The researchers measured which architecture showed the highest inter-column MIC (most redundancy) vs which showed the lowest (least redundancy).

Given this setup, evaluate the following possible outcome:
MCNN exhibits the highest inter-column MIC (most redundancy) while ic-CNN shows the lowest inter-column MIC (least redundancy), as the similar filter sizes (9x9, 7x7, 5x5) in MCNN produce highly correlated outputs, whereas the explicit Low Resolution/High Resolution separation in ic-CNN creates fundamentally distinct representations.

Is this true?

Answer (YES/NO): NO